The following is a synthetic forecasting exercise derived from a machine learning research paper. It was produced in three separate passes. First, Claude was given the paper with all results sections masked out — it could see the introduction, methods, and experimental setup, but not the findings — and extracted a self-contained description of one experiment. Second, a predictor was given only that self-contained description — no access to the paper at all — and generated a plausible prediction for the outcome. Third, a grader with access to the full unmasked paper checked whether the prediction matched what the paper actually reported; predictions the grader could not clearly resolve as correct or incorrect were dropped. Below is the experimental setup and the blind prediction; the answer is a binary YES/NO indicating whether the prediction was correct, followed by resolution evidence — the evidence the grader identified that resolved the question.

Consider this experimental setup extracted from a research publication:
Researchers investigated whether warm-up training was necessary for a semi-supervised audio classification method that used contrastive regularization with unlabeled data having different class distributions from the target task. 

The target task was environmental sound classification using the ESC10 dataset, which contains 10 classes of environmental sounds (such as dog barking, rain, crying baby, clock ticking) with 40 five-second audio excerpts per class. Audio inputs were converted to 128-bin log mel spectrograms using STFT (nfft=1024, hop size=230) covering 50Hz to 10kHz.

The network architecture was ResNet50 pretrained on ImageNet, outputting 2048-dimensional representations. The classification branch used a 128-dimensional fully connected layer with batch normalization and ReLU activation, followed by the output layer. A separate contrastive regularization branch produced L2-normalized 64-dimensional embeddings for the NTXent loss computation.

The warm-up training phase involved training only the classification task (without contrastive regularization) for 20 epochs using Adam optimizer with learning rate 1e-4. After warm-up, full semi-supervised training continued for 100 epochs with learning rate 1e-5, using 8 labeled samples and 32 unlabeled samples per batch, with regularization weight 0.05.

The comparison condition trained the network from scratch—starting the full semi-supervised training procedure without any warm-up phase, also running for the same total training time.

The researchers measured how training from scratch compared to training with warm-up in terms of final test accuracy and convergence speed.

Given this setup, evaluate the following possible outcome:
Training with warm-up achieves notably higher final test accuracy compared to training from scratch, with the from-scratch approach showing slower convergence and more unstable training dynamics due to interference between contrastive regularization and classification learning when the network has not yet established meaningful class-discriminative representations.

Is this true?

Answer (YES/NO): NO